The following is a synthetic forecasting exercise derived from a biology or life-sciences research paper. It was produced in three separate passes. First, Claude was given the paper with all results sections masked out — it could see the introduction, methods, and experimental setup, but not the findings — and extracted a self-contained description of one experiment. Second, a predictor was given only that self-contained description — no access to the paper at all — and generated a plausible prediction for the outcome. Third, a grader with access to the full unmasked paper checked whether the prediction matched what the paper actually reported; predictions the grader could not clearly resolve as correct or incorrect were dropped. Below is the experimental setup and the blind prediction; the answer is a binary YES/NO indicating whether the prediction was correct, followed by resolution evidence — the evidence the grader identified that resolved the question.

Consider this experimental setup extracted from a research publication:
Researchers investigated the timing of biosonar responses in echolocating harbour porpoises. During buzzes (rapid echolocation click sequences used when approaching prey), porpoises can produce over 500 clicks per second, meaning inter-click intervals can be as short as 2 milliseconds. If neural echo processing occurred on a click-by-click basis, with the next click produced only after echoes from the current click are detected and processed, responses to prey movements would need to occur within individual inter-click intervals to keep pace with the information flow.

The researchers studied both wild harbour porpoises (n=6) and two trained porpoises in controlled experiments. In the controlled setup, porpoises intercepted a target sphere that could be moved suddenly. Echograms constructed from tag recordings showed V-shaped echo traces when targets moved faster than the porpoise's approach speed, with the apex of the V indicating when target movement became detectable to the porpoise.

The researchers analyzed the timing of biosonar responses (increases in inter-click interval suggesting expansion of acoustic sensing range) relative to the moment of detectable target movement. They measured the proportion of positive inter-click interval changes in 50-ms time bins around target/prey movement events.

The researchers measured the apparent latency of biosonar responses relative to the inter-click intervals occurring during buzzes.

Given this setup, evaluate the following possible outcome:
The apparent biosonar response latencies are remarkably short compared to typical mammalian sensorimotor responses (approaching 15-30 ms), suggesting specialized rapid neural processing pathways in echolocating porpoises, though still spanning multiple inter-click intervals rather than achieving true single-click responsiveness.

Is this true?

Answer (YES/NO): NO